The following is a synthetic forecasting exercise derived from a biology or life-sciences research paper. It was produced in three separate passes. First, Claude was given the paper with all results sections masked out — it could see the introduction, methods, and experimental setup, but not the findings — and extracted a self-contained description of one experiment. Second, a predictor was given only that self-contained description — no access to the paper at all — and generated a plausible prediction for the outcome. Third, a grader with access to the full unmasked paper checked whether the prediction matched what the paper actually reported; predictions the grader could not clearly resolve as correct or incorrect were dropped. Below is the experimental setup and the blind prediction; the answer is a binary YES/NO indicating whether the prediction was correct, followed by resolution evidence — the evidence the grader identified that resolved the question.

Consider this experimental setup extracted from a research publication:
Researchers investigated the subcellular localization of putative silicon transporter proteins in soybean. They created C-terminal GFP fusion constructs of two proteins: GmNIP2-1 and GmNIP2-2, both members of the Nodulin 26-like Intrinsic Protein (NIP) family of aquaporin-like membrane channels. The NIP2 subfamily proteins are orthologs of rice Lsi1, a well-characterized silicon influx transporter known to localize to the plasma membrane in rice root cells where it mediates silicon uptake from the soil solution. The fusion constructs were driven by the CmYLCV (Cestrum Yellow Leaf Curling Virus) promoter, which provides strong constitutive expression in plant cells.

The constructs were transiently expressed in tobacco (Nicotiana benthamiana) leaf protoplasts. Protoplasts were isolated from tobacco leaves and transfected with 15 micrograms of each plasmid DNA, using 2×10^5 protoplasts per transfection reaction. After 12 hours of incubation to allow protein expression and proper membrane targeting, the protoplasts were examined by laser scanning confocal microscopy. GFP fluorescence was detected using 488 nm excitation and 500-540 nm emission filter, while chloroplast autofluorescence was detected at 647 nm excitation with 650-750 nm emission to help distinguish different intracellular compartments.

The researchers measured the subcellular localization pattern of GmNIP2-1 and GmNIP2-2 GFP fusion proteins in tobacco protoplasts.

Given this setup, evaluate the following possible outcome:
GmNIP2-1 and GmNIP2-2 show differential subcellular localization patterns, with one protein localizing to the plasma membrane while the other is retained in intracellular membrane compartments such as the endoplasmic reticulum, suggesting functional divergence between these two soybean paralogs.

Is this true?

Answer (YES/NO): NO